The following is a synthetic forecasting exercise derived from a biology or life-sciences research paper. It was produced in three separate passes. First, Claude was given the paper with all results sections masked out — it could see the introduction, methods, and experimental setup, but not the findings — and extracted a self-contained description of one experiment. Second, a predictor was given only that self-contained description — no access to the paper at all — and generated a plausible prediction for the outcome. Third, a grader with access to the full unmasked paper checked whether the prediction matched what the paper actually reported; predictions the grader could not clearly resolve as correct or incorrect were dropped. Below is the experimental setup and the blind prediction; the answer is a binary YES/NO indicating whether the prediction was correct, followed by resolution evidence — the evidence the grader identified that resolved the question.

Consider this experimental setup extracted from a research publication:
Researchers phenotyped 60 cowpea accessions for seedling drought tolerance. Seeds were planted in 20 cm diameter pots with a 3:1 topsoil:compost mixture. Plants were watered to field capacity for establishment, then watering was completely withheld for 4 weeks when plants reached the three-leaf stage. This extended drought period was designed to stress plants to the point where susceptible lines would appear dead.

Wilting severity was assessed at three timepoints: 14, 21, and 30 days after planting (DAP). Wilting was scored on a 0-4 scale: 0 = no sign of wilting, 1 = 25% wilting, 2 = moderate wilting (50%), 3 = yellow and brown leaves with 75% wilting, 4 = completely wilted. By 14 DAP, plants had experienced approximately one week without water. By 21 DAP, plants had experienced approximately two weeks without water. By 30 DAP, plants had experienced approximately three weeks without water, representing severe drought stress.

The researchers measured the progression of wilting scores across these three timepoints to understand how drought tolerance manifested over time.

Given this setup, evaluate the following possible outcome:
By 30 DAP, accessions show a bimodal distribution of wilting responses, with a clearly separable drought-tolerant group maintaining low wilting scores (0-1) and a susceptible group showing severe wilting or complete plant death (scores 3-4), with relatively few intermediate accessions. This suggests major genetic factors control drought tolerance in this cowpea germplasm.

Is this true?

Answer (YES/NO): NO